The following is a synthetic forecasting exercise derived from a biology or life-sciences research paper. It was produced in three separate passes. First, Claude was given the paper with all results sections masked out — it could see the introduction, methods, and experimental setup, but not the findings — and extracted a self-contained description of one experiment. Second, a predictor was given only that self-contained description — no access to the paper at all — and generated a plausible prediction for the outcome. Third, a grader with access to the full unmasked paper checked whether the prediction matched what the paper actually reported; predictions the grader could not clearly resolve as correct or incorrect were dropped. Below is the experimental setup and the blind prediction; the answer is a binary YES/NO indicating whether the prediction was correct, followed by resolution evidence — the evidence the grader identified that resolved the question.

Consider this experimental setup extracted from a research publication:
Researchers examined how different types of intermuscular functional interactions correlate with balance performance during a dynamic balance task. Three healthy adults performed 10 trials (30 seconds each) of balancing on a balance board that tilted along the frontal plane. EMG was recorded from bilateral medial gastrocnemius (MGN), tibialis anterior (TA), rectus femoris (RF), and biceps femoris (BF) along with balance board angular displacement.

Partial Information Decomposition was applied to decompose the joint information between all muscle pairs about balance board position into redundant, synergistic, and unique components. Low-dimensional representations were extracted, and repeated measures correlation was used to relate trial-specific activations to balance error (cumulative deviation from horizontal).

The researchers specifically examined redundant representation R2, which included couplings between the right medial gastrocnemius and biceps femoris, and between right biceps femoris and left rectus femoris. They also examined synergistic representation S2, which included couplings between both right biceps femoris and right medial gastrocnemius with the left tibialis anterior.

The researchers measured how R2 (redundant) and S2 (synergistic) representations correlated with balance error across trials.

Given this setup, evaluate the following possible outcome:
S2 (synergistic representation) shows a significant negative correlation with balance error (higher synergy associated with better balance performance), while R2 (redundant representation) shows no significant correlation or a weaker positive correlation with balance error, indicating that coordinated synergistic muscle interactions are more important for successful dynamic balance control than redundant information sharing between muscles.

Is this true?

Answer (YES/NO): NO